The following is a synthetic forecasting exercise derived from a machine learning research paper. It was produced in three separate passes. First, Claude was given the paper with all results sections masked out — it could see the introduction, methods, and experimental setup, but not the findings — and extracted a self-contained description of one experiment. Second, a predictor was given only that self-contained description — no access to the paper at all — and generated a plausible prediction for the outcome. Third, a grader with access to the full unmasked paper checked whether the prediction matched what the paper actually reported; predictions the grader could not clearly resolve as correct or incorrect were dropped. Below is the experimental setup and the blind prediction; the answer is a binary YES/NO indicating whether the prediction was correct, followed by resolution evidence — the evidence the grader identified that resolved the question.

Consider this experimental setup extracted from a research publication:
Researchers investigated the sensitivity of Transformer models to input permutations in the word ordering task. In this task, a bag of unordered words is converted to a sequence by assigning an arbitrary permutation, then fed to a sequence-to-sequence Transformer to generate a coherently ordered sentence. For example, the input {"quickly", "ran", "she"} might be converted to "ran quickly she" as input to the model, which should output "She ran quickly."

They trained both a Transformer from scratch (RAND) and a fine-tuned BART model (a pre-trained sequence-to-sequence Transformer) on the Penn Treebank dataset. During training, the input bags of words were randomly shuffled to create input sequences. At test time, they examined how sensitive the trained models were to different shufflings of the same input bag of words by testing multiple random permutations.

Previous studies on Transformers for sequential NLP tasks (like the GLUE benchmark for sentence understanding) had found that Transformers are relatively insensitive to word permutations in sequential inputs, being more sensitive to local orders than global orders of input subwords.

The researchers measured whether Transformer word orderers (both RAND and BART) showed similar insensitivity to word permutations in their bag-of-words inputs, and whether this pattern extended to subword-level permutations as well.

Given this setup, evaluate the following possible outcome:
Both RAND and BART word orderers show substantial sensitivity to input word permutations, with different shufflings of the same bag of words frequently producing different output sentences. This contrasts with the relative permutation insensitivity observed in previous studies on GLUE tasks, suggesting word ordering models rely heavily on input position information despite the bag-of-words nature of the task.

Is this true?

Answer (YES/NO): NO